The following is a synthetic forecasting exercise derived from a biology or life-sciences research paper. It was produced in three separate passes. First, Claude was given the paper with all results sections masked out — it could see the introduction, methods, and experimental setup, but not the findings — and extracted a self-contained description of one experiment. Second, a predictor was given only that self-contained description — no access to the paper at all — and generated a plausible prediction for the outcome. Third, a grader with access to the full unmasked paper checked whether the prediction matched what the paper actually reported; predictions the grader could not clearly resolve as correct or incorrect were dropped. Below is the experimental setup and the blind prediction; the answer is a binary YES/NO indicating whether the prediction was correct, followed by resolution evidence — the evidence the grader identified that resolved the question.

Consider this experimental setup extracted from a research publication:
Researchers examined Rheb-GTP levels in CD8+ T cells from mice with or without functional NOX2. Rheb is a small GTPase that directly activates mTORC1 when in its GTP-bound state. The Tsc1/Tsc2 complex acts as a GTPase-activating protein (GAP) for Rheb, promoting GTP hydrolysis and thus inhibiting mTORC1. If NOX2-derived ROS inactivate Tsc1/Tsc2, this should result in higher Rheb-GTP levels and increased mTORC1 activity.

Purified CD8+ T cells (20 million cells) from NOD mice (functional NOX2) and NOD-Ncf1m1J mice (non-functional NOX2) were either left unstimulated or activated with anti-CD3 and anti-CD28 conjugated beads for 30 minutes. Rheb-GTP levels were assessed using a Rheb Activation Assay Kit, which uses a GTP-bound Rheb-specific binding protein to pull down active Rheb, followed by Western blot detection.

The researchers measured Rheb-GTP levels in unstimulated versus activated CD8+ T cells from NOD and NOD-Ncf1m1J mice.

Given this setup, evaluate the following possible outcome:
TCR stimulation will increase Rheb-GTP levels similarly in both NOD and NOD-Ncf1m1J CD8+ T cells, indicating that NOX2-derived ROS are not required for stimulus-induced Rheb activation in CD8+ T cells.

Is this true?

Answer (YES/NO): NO